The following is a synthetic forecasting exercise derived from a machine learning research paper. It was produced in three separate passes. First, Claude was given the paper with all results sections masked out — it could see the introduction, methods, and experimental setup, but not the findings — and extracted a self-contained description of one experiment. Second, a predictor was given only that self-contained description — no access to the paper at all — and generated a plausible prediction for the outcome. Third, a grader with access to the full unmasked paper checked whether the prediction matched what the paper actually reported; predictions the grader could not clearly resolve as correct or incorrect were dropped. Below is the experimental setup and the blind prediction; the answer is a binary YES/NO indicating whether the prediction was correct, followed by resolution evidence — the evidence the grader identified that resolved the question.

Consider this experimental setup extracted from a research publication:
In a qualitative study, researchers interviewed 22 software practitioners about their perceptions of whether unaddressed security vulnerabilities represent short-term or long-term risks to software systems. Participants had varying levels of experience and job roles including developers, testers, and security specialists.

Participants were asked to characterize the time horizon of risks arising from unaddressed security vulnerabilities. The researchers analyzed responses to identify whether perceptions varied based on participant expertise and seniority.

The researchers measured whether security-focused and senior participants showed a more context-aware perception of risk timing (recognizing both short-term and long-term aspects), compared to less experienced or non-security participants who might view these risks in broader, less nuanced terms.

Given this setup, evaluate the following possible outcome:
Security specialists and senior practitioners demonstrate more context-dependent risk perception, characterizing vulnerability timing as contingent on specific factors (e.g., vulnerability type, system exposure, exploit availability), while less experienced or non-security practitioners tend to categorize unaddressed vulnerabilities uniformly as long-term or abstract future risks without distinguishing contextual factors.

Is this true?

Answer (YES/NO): YES